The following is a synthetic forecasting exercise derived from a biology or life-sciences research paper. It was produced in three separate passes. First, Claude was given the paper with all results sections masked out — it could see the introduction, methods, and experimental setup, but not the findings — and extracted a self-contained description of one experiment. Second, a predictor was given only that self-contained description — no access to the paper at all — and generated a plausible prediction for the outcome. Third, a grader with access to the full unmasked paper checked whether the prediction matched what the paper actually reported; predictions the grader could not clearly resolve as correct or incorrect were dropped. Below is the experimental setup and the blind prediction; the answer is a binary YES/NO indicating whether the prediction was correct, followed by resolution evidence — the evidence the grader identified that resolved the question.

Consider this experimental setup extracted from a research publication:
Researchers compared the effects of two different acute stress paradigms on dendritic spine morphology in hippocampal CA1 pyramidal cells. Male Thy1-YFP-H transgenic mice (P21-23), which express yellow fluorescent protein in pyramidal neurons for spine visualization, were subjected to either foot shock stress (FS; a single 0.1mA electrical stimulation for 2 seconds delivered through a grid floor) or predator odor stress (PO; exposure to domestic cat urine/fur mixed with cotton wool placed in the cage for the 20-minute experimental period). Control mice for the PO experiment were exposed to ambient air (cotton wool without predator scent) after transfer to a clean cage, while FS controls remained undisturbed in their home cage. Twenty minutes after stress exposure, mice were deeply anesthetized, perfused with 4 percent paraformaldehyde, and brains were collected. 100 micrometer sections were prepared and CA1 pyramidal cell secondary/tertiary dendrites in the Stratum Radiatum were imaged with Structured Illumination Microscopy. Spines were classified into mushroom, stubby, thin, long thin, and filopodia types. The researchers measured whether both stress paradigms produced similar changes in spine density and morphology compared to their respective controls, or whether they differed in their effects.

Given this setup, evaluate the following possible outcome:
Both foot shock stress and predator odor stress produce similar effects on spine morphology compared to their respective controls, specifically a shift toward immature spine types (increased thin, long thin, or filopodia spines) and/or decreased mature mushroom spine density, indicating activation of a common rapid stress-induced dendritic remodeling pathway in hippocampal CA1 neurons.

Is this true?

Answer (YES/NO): NO